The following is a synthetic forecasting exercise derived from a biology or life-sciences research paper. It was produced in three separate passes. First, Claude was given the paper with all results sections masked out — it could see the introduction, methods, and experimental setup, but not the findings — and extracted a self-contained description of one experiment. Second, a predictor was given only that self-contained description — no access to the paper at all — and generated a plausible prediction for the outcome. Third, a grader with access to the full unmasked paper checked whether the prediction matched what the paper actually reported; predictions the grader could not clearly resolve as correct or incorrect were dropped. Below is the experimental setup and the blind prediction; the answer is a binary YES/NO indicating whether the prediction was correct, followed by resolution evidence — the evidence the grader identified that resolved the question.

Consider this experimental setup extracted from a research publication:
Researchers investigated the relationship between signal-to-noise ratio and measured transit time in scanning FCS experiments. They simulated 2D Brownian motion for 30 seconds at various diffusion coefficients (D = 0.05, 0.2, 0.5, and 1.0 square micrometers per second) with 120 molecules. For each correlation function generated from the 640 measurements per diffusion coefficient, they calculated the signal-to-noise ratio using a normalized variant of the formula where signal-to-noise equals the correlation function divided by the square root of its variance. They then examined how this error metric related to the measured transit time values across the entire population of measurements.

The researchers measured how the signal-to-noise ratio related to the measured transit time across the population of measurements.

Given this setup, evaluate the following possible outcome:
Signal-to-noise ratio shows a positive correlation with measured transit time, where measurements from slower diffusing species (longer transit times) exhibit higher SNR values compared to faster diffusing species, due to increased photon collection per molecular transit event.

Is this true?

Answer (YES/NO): NO